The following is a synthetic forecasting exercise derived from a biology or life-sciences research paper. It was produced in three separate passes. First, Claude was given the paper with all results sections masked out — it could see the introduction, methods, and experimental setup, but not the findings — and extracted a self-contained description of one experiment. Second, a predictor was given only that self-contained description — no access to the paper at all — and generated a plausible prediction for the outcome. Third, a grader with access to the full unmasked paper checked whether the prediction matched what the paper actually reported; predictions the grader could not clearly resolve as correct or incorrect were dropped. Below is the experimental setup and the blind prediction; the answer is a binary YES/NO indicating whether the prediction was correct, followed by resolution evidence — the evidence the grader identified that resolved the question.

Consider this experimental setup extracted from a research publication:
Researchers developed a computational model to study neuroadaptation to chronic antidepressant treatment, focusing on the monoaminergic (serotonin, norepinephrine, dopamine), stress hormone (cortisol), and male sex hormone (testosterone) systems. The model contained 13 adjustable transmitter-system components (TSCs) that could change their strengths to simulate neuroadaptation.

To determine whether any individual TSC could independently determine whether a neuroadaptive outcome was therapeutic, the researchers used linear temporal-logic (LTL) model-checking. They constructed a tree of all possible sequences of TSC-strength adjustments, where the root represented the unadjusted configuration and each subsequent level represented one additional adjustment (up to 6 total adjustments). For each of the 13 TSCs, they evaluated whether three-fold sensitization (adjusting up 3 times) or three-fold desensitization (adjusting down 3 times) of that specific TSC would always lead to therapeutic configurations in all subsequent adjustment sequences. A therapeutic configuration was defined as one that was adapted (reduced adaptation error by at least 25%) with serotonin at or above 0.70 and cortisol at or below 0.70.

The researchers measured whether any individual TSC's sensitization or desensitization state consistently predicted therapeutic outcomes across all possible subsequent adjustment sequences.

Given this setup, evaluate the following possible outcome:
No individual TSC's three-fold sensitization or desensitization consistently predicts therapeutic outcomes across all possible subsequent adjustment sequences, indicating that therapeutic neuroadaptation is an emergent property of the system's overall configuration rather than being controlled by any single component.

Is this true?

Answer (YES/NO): YES